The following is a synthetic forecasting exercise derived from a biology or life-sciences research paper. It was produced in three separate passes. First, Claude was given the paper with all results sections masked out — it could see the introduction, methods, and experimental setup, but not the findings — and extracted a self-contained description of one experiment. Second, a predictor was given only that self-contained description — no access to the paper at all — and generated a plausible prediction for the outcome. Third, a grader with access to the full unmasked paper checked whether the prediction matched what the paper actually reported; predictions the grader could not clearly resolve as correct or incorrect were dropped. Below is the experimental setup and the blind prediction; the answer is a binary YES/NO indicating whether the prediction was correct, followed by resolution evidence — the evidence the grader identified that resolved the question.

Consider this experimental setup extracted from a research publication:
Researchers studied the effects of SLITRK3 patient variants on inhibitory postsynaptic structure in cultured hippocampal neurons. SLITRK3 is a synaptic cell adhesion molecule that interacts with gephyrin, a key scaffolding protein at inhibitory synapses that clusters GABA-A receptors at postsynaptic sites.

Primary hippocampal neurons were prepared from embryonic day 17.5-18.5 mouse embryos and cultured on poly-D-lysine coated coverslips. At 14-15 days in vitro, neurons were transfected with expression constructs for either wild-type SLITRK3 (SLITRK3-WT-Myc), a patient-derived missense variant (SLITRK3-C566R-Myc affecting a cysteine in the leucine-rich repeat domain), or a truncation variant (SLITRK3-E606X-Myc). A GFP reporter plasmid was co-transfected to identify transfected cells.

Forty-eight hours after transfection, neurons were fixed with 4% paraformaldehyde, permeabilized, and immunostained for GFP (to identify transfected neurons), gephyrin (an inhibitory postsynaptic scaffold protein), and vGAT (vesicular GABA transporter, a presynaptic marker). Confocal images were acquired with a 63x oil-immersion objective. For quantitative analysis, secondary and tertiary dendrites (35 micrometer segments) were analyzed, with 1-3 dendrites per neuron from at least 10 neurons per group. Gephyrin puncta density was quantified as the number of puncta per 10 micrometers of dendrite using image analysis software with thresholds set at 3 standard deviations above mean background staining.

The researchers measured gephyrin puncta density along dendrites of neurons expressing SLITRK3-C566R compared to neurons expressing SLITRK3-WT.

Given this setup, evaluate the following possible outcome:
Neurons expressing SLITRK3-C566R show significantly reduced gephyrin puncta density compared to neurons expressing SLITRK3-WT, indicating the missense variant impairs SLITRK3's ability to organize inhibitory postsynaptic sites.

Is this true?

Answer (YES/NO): YES